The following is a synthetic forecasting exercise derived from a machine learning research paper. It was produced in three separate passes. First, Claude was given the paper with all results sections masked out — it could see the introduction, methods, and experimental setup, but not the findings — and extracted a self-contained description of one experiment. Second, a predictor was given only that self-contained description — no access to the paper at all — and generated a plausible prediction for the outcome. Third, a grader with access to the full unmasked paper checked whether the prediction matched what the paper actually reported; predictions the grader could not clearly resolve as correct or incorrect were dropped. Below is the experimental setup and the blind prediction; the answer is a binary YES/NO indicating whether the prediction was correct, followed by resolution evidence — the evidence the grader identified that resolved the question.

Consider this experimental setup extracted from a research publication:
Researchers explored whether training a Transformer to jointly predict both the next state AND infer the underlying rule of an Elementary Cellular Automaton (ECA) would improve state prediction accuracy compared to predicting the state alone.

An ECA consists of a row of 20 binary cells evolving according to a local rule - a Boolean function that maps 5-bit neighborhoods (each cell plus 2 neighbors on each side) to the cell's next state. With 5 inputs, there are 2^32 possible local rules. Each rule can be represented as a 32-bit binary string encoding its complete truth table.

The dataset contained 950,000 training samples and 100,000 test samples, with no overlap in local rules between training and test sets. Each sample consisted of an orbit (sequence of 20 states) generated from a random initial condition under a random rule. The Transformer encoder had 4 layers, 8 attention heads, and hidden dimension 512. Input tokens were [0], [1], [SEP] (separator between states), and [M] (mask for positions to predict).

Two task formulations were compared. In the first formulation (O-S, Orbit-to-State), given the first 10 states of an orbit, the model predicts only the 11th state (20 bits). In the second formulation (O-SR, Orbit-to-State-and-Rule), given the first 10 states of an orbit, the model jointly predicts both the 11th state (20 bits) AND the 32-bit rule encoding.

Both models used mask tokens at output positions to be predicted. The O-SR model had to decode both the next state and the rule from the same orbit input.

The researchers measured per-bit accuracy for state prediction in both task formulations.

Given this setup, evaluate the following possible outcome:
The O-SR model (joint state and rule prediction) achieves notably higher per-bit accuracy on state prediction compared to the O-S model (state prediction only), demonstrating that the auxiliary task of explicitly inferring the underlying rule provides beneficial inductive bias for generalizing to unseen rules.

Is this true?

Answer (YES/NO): NO